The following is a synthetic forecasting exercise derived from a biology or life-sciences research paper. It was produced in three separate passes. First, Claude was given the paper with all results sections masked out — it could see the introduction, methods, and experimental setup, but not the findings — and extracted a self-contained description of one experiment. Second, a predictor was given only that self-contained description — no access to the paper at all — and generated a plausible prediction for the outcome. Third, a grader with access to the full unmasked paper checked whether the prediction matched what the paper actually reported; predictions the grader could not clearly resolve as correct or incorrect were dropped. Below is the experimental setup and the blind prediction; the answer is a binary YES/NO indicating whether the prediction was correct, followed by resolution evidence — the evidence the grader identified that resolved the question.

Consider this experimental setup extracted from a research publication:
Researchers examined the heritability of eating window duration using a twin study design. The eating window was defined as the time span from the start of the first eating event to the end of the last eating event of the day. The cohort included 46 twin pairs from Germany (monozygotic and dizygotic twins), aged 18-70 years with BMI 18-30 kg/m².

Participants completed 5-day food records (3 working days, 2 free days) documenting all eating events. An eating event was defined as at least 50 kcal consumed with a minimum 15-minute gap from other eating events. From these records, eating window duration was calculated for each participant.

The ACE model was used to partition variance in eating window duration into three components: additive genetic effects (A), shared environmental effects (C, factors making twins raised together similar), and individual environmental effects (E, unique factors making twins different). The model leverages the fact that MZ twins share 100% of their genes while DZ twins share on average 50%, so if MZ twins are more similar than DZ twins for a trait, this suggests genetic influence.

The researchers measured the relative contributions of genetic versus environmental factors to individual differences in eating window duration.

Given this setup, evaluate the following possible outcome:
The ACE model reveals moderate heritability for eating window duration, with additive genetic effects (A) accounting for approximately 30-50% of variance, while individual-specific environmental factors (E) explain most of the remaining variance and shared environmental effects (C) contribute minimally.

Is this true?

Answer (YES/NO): NO